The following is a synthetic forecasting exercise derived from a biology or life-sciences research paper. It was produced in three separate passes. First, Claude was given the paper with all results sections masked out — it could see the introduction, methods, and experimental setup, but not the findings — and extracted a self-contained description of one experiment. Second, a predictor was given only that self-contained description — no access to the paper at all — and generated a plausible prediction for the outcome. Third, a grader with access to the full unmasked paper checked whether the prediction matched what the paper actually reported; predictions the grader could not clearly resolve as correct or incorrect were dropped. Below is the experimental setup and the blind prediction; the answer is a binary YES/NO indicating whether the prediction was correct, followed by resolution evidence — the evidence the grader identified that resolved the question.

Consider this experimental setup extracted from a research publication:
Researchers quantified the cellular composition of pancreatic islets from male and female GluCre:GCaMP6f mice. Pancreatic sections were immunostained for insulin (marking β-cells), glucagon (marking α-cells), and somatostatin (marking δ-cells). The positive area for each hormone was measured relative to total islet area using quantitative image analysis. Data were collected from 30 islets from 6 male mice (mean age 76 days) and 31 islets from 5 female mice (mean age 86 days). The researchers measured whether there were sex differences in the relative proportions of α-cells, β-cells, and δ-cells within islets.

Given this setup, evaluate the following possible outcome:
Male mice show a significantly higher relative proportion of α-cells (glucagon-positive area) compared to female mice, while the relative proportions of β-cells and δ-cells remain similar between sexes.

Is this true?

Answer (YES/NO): NO